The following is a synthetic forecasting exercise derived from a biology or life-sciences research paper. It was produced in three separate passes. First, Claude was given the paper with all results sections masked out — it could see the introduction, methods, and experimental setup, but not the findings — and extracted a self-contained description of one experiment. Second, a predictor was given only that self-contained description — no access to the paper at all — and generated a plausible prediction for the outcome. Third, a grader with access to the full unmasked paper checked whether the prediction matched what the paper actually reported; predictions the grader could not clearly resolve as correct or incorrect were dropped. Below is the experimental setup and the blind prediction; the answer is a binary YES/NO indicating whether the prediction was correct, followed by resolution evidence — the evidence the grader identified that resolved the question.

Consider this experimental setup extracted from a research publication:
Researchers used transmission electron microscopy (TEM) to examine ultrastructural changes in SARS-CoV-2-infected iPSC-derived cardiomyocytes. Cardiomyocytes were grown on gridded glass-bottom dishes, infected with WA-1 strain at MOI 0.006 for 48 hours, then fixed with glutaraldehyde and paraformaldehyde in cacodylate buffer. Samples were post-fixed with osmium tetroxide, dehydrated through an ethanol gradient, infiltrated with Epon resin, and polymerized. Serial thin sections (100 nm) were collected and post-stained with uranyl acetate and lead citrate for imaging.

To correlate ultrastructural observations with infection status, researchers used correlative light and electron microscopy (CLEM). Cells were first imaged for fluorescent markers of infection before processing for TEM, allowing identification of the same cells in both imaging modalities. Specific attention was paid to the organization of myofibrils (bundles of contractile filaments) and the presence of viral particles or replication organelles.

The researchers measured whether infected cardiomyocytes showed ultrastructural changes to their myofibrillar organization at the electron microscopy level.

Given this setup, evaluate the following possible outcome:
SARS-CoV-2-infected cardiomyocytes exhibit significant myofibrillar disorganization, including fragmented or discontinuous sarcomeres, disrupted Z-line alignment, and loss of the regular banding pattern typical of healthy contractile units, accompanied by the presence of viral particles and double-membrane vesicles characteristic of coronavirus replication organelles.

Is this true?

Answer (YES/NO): YES